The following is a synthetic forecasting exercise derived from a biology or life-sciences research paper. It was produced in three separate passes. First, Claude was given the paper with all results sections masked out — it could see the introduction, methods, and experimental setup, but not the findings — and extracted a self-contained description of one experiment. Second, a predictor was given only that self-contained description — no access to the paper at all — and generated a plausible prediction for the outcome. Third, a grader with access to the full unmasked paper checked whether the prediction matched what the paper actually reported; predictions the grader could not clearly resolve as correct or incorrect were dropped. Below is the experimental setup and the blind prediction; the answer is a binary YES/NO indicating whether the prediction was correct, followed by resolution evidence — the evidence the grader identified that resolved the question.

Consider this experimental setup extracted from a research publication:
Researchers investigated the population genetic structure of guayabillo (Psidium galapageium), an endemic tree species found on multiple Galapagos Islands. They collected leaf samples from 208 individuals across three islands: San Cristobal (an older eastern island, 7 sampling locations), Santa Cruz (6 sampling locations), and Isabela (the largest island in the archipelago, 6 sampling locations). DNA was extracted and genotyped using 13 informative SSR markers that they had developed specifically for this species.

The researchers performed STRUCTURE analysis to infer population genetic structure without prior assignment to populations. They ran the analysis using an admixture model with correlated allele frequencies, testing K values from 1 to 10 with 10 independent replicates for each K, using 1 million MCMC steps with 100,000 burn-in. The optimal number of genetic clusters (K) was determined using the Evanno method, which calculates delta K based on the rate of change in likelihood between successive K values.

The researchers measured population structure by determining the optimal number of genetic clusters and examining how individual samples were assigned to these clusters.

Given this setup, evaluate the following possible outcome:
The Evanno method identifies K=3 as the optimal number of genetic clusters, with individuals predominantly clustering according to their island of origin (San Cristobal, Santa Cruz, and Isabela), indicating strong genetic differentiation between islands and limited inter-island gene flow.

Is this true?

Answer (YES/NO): YES